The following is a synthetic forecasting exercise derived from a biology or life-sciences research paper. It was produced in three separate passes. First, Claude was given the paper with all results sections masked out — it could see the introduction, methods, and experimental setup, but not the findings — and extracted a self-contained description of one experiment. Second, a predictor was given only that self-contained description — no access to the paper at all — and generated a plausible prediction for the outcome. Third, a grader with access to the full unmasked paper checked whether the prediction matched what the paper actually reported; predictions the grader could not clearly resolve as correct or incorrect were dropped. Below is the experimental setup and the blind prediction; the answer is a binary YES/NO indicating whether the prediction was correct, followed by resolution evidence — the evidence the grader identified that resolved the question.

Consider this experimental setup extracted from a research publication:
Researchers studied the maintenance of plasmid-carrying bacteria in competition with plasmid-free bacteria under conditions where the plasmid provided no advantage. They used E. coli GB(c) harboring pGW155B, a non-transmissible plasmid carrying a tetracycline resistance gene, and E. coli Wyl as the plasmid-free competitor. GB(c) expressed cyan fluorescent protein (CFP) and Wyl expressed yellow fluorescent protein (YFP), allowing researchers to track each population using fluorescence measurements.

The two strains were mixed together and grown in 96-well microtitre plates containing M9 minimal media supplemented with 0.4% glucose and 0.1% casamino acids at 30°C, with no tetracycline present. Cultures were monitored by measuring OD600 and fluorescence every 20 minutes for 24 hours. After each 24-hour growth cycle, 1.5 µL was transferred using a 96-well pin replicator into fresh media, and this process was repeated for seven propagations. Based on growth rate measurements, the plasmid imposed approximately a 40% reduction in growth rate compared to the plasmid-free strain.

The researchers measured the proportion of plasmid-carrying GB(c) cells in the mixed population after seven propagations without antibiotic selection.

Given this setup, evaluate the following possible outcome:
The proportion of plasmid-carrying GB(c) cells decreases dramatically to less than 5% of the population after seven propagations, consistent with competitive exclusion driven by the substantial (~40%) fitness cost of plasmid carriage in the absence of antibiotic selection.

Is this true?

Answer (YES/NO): NO